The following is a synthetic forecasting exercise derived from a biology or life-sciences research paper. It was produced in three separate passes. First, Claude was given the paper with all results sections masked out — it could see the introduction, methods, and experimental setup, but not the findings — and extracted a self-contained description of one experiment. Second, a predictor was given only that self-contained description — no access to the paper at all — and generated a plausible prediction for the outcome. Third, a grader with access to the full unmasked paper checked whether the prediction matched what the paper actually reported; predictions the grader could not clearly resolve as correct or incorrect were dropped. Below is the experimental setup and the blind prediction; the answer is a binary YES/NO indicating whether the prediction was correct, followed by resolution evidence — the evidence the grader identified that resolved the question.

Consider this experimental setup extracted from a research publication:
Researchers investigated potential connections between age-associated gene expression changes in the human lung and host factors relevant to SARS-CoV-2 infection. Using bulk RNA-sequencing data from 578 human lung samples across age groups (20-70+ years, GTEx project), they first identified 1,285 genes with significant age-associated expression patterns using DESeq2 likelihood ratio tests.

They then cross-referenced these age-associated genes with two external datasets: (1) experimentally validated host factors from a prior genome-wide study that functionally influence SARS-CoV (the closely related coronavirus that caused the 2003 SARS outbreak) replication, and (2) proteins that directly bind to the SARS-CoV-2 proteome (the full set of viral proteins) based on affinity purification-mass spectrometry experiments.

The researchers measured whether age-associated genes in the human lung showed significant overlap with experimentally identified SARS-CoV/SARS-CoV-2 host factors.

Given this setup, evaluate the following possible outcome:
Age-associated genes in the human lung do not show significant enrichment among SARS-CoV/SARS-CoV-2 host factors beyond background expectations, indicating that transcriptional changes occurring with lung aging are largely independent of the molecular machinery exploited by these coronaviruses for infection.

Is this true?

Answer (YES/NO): NO